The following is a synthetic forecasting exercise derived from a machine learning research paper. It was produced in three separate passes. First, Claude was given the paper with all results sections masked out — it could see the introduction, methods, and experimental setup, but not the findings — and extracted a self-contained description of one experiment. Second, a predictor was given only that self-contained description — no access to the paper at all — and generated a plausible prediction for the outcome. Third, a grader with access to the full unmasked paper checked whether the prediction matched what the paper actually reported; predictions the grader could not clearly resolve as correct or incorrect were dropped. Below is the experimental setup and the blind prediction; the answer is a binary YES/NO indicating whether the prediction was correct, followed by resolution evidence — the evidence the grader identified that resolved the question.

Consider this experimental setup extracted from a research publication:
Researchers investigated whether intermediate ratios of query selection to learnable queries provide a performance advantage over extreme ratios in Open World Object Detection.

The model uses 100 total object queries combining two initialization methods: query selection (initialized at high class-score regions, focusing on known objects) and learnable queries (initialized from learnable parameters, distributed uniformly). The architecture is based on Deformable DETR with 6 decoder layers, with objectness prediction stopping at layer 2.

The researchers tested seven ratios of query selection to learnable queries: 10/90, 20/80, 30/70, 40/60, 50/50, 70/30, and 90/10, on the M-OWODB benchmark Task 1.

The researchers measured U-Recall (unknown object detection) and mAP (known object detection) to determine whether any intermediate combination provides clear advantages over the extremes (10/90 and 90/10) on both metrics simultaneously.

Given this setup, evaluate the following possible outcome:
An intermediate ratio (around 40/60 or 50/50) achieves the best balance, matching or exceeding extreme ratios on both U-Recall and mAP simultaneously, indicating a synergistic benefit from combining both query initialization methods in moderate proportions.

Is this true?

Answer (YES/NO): NO